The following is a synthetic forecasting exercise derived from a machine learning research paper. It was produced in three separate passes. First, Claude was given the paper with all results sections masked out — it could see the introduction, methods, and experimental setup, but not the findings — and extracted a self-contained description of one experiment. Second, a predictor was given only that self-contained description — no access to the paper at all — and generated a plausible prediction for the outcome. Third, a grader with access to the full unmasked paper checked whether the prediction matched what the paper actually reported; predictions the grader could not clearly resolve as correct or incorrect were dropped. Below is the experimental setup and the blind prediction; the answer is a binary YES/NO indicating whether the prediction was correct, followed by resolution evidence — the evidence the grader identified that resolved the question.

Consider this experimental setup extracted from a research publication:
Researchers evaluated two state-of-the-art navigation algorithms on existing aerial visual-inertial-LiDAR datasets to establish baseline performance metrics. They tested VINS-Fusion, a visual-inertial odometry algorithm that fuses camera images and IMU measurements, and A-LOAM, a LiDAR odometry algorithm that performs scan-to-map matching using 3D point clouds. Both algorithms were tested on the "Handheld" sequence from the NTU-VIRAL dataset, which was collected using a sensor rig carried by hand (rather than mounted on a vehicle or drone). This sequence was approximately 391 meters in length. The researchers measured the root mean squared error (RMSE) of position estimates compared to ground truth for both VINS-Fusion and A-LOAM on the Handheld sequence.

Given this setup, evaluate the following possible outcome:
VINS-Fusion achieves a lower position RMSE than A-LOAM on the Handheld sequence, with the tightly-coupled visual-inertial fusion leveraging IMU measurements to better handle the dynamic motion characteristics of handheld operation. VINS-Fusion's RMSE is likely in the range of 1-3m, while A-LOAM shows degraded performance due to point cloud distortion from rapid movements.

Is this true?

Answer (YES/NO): NO